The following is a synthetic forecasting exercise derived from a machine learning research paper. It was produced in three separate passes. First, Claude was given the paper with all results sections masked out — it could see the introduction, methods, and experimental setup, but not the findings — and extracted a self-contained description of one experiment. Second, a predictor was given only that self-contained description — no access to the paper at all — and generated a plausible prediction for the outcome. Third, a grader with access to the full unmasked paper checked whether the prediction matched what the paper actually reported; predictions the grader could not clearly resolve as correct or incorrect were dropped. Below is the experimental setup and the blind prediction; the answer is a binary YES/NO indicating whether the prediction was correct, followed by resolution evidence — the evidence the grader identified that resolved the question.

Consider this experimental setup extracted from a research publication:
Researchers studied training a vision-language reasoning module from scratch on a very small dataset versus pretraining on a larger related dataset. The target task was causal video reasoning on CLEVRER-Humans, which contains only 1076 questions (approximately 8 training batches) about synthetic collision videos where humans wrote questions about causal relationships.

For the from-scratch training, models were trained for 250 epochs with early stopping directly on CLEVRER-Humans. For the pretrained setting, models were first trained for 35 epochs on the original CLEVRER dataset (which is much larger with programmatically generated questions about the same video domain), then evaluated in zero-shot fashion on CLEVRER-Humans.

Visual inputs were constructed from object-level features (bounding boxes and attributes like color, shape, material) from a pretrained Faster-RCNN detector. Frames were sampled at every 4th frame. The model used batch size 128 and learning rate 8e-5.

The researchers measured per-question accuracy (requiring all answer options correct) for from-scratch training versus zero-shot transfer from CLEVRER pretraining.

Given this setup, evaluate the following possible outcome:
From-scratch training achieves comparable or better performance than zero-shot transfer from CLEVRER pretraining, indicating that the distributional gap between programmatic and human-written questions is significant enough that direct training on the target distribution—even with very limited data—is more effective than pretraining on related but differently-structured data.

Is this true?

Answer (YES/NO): YES